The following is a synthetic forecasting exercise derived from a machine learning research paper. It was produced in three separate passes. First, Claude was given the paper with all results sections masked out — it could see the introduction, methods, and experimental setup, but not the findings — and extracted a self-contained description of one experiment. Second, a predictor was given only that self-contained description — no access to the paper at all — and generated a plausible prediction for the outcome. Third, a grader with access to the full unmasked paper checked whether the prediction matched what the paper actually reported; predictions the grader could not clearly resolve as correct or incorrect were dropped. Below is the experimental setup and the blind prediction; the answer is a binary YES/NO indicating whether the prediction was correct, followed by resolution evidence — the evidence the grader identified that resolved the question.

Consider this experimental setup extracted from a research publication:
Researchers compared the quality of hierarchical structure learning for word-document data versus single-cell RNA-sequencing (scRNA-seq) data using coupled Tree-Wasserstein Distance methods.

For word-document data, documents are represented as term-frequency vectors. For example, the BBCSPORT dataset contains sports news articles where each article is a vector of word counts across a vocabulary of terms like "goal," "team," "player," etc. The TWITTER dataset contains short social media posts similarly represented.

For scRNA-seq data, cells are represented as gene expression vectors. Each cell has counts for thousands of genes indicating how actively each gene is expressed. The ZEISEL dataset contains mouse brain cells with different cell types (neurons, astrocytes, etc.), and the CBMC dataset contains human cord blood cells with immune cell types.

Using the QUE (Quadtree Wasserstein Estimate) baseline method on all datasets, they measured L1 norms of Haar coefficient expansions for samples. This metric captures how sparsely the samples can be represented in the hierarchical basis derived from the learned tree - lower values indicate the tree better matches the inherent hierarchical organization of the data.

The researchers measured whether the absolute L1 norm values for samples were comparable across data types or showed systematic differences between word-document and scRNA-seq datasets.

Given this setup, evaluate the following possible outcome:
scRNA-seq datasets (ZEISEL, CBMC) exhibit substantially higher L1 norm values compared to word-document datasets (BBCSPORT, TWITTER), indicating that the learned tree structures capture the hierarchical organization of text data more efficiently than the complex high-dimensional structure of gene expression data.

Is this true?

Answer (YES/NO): YES